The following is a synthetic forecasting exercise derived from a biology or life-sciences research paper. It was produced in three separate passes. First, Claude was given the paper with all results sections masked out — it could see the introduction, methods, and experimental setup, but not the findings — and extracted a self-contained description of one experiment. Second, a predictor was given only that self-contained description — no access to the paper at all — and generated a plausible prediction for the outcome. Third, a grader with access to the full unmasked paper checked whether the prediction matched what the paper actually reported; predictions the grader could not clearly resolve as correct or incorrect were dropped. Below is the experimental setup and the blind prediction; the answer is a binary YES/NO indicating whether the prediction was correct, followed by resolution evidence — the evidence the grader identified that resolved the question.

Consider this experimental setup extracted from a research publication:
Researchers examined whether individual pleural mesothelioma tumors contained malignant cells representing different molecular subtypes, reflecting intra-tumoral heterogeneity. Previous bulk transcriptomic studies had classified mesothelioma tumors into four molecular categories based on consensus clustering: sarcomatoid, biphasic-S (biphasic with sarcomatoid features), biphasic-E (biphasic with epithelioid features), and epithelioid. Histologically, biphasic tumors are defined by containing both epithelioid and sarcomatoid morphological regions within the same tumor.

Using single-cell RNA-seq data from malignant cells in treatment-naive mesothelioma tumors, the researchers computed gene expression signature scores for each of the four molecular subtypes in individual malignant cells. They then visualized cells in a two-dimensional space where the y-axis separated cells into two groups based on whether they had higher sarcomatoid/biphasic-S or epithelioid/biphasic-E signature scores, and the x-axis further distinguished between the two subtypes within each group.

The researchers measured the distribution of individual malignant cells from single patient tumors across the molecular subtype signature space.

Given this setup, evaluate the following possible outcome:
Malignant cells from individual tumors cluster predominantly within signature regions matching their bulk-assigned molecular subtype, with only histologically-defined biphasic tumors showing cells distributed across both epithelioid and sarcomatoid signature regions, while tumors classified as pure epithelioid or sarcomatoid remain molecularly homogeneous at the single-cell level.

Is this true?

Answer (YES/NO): NO